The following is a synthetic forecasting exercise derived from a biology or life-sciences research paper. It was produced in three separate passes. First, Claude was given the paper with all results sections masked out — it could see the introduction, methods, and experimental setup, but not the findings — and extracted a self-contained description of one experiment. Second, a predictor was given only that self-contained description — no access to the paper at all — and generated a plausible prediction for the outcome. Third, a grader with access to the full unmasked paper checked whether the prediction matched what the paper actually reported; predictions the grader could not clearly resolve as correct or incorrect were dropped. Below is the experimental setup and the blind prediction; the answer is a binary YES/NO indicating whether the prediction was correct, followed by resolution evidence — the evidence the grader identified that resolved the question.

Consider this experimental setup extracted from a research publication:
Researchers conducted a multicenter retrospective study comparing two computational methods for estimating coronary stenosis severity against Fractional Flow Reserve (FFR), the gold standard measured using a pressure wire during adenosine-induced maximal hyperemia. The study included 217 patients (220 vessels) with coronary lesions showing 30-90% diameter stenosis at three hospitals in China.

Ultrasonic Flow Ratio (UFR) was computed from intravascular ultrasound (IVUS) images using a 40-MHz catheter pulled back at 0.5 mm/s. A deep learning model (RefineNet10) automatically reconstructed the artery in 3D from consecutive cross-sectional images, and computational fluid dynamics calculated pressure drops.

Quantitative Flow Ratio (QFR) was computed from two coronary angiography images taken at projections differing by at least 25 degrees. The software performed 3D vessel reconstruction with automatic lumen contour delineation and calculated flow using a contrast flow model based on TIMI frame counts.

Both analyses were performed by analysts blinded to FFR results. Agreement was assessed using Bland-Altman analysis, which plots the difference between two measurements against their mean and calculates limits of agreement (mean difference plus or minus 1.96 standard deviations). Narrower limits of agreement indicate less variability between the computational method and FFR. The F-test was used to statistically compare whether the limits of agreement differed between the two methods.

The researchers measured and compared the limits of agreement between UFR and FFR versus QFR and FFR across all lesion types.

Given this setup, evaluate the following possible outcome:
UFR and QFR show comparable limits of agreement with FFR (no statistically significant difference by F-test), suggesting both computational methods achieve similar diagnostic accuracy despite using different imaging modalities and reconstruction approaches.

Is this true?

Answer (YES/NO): NO